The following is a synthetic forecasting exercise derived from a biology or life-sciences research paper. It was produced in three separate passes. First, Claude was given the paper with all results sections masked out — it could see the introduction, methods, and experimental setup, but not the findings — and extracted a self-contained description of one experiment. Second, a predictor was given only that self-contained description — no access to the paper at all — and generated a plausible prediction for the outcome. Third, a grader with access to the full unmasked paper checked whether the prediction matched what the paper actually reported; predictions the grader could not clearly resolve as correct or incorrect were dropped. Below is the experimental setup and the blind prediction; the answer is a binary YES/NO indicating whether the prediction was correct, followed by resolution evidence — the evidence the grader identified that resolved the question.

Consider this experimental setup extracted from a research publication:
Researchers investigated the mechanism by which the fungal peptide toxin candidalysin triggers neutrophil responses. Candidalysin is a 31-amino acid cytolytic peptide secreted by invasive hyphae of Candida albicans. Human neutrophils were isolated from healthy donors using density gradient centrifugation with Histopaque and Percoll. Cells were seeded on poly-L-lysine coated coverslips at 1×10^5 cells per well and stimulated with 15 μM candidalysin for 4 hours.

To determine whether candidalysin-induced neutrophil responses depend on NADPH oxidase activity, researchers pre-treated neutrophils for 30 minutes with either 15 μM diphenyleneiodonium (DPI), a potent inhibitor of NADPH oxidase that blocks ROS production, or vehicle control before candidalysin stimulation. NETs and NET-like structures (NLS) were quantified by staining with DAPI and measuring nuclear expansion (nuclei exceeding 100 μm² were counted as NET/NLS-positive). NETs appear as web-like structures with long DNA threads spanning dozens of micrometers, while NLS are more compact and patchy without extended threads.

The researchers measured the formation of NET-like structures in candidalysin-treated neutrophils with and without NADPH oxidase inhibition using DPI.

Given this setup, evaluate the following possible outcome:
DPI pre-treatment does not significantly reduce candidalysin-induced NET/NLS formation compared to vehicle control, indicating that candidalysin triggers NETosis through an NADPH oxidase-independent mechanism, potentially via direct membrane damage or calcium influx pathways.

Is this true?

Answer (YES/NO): NO